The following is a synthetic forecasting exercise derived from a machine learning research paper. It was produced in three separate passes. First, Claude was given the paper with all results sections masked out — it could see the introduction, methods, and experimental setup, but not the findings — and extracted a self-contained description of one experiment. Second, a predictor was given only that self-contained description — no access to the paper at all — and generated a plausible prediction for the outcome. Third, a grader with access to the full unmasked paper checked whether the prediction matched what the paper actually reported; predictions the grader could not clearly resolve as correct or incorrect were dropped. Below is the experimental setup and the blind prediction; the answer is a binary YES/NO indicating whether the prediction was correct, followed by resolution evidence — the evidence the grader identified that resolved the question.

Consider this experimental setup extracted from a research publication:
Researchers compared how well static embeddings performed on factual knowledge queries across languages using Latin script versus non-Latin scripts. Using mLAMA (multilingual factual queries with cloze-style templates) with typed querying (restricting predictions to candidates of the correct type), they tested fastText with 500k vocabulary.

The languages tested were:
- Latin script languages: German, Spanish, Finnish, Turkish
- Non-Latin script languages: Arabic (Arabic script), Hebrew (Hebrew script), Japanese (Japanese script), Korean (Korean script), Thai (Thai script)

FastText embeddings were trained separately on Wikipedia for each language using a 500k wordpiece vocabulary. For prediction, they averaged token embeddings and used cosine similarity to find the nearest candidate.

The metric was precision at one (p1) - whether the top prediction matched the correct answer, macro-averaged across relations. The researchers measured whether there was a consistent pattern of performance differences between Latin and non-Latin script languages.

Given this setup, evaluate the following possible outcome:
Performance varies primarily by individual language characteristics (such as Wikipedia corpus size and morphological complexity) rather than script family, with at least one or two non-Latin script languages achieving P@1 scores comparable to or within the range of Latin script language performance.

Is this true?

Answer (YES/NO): YES